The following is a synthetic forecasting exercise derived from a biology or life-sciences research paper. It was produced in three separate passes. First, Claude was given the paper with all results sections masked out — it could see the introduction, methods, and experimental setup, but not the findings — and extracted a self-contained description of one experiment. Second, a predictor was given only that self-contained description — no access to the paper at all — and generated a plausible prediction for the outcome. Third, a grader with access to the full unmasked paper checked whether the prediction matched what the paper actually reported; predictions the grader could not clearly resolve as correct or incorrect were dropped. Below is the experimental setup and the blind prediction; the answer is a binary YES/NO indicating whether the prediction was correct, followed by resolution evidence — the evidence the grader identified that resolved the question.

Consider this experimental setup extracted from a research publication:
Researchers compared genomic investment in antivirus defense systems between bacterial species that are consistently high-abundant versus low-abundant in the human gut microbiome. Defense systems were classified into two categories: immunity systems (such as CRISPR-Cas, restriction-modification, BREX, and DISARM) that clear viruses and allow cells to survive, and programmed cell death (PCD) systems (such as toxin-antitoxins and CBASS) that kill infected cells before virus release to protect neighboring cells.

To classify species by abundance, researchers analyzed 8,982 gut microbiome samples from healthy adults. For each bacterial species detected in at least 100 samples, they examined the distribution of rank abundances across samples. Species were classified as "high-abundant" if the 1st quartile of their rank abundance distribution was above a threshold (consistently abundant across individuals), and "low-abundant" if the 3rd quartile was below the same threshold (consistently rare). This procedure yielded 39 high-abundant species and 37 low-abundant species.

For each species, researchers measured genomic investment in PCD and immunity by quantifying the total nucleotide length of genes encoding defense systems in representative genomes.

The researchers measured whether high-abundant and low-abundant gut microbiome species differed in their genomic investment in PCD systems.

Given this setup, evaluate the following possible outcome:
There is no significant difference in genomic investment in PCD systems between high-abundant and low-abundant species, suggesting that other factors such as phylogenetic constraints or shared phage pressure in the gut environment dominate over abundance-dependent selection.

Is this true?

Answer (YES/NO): NO